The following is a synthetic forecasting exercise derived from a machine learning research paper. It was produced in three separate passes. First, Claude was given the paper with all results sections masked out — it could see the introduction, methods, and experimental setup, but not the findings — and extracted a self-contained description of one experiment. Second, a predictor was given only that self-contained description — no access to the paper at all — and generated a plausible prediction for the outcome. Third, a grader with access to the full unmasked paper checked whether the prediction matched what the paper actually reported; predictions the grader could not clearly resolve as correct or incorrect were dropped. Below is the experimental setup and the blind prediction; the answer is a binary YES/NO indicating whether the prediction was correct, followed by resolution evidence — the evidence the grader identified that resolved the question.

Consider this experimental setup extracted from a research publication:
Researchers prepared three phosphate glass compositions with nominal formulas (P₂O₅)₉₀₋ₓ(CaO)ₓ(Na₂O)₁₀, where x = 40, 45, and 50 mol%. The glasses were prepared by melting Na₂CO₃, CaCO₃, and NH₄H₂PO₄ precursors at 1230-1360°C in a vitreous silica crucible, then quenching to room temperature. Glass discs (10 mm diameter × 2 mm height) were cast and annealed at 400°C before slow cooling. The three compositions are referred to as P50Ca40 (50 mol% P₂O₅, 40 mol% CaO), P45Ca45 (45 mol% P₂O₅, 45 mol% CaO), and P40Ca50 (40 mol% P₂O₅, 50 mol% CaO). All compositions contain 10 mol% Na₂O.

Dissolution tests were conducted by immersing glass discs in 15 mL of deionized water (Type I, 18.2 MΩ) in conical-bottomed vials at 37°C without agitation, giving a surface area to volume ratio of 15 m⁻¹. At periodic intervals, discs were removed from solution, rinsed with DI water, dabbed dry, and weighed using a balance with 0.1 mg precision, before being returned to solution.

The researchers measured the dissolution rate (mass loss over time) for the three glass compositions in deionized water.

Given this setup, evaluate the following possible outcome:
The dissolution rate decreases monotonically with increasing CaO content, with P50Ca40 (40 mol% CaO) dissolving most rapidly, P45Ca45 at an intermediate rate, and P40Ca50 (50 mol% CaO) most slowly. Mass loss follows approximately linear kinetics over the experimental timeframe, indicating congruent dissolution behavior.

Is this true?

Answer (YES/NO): NO